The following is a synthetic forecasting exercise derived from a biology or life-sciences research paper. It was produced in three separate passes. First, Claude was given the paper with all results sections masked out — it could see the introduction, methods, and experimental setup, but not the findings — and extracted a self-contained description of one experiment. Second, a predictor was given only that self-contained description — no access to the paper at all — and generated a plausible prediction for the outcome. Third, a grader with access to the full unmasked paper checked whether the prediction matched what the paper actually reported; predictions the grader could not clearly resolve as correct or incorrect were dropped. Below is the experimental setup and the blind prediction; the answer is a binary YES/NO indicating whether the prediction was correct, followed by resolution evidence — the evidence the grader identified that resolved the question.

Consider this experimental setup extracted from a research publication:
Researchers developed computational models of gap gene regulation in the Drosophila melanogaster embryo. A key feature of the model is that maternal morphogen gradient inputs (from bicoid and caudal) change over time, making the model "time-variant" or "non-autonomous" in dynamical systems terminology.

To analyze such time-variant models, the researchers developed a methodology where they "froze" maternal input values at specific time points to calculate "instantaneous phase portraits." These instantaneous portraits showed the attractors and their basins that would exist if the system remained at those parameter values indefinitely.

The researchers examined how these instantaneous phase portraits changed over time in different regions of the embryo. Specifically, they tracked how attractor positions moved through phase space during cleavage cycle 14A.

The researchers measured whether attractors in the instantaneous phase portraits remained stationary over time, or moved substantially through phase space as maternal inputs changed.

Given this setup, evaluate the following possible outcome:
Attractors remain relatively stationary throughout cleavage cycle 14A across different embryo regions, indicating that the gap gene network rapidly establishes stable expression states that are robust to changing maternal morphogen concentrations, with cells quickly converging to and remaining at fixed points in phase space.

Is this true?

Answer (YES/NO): NO